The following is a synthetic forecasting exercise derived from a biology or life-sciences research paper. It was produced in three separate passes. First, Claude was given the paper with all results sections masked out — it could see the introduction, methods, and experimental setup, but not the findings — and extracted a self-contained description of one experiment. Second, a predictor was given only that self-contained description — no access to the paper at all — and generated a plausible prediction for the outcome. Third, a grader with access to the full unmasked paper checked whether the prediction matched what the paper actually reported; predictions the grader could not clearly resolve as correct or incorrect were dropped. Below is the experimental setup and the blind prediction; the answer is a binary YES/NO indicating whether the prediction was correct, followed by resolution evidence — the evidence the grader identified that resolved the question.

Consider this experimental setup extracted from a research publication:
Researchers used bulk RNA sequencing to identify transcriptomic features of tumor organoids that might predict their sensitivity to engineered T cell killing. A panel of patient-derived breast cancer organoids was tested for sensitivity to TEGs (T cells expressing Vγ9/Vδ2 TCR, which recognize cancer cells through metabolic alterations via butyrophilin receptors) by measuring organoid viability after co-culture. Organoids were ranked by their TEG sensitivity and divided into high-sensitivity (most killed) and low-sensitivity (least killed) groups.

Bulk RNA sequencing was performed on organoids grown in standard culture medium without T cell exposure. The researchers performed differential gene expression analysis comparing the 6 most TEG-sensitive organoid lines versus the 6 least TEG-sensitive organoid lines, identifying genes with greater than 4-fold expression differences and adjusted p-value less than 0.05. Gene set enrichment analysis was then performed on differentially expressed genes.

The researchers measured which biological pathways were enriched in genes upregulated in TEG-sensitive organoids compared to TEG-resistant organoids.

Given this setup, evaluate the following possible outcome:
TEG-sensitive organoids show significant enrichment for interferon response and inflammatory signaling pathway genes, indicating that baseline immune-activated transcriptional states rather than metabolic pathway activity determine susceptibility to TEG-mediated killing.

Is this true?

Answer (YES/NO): YES